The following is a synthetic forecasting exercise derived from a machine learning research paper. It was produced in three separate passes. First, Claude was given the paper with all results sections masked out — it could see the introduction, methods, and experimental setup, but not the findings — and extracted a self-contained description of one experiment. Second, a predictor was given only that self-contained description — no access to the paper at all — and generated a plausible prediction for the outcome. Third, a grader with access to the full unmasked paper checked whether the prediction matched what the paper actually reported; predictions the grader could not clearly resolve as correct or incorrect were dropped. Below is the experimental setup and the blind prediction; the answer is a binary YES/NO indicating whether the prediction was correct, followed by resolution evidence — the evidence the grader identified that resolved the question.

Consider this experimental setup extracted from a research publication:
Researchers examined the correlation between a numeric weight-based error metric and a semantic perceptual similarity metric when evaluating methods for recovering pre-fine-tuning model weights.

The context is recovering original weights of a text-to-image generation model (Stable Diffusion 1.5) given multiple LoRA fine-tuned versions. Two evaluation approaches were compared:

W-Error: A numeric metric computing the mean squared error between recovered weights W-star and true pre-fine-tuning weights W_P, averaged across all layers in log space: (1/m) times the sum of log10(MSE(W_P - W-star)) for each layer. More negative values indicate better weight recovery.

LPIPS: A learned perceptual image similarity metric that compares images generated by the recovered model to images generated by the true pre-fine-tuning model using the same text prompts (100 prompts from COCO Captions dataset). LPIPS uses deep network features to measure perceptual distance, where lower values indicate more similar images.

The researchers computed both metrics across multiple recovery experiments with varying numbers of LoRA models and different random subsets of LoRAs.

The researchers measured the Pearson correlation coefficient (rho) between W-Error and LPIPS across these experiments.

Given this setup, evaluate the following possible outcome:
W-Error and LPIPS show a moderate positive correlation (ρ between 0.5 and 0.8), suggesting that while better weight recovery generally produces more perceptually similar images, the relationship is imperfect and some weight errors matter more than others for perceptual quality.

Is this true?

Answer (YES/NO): NO